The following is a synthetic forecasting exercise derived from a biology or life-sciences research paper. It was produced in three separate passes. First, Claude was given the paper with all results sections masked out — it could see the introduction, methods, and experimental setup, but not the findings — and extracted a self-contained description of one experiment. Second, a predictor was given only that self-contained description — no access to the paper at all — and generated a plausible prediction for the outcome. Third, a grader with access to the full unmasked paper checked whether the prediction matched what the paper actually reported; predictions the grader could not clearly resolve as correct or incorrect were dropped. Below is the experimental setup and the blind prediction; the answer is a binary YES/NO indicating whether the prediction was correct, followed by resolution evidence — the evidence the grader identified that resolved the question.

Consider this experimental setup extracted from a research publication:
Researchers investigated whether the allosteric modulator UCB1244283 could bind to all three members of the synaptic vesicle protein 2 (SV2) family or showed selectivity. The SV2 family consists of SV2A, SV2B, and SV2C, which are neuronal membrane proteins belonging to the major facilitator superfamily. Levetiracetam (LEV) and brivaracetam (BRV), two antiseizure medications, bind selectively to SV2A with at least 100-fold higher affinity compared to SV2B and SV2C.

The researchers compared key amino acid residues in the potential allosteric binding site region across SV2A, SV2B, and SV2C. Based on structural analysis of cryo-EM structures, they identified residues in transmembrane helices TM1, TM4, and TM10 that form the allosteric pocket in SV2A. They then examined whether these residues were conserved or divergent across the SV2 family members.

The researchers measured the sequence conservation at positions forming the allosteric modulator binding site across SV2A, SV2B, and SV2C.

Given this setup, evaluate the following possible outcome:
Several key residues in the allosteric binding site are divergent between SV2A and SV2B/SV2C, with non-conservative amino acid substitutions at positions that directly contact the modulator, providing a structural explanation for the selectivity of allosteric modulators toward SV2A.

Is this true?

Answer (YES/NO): YES